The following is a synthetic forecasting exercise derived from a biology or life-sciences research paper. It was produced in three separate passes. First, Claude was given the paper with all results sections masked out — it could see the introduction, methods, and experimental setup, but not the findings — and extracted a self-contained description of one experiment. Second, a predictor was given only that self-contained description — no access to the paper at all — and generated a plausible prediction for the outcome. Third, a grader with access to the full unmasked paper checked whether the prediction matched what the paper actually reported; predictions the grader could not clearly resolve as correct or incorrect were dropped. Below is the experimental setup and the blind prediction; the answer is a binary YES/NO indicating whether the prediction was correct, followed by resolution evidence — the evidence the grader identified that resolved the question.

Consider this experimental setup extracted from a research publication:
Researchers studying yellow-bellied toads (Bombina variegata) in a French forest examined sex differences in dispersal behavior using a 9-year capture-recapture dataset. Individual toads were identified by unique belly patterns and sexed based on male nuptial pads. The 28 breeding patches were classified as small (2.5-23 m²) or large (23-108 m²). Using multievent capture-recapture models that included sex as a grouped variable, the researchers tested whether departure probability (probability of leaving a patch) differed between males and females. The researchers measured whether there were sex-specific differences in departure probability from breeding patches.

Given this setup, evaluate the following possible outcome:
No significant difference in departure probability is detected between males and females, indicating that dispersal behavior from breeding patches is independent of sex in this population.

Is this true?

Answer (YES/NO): YES